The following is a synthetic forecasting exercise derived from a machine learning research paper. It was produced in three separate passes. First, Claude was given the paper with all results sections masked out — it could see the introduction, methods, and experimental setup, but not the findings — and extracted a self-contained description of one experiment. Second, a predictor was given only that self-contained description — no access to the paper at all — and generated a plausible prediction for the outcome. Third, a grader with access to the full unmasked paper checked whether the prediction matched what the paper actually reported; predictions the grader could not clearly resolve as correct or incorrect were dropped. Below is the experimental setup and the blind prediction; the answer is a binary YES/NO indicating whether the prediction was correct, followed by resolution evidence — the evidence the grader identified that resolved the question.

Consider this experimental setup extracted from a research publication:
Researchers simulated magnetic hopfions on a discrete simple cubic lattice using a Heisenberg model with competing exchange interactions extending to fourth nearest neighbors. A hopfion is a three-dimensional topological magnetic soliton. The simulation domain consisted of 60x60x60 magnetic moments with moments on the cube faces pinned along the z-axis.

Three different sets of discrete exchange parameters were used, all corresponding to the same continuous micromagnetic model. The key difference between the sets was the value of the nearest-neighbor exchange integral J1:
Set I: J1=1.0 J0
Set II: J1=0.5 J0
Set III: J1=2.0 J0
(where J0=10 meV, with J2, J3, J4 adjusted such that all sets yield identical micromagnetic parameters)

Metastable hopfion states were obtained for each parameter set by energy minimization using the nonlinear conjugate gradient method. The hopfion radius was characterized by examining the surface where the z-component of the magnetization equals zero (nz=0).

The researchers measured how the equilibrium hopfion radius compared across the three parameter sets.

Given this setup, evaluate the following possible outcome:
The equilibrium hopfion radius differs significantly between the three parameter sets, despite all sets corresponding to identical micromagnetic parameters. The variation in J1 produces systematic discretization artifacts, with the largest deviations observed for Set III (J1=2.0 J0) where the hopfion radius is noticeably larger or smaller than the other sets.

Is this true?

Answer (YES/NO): NO